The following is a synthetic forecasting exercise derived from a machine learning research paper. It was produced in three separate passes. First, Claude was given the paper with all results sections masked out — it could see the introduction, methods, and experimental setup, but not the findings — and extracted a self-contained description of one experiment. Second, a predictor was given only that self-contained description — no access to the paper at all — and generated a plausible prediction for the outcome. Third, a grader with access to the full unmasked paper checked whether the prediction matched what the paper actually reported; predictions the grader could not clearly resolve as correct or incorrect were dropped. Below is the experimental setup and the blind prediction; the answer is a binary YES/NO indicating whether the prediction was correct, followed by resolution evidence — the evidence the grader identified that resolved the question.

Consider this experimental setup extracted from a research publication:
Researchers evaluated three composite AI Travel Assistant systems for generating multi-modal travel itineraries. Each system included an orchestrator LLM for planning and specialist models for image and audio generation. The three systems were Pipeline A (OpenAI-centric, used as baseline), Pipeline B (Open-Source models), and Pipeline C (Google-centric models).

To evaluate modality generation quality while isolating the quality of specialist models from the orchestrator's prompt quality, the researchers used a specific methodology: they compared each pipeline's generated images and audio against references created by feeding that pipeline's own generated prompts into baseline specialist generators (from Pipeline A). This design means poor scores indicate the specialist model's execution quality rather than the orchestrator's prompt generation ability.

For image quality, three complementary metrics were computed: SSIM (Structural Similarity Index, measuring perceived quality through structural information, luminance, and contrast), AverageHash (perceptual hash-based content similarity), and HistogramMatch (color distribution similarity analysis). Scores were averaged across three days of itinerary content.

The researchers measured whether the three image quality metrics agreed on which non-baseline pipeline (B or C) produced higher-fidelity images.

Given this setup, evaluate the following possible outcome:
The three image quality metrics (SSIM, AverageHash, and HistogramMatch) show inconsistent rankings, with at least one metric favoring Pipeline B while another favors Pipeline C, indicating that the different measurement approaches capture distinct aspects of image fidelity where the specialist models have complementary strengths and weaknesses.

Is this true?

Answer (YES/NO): YES